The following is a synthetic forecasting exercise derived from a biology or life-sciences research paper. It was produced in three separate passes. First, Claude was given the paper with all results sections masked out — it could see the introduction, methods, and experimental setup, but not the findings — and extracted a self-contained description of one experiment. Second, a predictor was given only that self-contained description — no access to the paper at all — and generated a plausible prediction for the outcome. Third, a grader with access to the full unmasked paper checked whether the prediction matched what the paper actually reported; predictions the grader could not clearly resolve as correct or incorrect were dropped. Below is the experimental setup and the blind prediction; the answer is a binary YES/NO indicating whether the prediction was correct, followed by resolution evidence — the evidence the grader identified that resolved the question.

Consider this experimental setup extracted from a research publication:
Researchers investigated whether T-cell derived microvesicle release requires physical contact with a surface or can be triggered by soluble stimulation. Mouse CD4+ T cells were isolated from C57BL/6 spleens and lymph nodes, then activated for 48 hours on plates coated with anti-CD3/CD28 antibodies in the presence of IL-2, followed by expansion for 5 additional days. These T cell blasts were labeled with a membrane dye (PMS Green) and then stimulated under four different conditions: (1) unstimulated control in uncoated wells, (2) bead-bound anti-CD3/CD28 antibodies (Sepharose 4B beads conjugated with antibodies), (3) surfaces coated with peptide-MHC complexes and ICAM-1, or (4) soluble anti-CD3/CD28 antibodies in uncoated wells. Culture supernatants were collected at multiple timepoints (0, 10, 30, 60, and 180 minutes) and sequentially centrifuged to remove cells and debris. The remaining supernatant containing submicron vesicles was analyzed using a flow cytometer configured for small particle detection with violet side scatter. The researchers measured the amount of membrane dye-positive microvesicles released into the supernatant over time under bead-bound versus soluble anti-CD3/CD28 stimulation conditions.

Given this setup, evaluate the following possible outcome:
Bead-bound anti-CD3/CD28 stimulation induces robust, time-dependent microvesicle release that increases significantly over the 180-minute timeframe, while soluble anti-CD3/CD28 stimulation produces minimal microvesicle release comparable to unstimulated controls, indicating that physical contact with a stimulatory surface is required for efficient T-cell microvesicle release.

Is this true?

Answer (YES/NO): YES